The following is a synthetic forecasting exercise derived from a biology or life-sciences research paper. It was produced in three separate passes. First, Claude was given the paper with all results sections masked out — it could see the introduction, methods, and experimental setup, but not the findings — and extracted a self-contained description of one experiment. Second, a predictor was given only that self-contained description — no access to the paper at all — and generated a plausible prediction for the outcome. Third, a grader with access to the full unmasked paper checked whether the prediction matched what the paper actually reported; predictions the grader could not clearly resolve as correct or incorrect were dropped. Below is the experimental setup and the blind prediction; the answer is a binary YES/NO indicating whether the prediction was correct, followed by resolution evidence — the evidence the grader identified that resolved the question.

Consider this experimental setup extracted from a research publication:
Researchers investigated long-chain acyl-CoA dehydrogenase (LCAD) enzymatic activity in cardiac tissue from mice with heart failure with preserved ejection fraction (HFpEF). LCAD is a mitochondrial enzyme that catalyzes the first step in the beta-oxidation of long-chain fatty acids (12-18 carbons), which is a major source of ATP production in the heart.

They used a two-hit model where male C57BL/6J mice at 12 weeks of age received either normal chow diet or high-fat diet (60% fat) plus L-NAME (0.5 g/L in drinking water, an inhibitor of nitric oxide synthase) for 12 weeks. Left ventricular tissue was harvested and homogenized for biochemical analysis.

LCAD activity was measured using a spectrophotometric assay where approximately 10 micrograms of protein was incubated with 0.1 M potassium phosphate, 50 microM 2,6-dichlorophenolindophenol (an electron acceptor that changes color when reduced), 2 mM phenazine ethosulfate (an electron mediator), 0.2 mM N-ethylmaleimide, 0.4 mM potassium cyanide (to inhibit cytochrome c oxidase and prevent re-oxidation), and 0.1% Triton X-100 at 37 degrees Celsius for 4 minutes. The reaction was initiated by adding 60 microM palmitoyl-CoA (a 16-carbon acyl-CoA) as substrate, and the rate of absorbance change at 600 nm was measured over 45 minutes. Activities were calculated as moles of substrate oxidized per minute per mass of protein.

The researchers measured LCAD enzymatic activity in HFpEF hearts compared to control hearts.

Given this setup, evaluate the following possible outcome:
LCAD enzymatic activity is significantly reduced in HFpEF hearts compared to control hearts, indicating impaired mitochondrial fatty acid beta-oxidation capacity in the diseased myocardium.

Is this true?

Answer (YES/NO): YES